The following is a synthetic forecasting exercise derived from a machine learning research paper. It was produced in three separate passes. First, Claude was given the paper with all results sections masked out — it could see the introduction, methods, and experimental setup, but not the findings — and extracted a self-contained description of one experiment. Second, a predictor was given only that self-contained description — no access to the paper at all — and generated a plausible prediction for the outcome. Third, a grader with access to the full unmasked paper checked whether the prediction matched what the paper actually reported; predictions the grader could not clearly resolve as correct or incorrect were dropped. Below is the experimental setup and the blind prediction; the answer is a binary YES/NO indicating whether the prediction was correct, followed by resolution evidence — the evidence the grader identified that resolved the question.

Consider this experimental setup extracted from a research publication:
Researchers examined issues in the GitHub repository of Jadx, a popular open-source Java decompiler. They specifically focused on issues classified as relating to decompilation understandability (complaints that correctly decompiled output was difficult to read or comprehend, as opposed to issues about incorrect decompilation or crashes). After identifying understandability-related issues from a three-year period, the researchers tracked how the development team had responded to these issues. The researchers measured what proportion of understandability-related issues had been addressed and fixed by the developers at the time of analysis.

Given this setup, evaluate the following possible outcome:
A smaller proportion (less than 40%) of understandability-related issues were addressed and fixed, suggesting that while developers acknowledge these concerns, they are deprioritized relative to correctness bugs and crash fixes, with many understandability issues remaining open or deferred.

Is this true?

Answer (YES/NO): NO